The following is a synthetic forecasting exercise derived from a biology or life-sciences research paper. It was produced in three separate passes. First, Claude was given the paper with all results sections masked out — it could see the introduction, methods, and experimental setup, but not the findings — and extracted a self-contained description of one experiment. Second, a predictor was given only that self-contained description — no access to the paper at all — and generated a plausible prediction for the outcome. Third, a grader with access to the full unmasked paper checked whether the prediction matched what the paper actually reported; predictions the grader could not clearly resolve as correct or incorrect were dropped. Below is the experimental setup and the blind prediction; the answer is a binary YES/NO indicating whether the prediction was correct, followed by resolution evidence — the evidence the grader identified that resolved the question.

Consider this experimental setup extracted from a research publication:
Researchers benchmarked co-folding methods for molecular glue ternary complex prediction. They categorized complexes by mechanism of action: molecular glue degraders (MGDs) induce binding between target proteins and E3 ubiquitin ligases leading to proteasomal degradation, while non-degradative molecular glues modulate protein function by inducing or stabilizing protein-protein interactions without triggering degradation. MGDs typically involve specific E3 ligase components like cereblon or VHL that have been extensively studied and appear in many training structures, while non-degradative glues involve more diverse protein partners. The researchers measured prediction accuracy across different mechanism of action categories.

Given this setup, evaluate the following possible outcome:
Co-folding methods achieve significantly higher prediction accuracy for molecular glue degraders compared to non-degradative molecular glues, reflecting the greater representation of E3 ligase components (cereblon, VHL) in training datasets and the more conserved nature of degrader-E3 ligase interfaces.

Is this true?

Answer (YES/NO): NO